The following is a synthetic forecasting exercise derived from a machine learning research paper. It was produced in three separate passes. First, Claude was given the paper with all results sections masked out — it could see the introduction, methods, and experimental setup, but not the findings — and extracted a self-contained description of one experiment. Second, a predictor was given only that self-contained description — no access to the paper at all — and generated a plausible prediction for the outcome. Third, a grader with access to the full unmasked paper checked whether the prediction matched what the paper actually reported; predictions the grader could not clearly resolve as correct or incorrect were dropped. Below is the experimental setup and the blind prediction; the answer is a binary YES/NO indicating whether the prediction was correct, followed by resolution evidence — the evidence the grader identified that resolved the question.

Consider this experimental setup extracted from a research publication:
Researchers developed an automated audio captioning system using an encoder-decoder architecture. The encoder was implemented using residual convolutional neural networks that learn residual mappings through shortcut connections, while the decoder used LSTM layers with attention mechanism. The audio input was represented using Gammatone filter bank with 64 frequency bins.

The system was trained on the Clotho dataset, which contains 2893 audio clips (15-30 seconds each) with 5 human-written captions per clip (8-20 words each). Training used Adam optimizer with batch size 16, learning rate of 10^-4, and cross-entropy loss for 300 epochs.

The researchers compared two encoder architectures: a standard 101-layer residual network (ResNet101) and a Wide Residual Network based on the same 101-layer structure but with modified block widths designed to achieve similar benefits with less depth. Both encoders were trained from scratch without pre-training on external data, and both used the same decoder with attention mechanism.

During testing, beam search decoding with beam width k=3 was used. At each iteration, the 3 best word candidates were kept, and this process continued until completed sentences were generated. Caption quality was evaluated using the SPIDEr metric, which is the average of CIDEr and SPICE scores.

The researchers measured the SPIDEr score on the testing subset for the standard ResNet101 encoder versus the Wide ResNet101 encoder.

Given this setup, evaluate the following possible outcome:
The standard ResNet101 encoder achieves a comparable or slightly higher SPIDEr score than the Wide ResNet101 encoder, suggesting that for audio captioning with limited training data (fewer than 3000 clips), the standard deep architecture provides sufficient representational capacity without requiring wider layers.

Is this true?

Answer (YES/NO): YES